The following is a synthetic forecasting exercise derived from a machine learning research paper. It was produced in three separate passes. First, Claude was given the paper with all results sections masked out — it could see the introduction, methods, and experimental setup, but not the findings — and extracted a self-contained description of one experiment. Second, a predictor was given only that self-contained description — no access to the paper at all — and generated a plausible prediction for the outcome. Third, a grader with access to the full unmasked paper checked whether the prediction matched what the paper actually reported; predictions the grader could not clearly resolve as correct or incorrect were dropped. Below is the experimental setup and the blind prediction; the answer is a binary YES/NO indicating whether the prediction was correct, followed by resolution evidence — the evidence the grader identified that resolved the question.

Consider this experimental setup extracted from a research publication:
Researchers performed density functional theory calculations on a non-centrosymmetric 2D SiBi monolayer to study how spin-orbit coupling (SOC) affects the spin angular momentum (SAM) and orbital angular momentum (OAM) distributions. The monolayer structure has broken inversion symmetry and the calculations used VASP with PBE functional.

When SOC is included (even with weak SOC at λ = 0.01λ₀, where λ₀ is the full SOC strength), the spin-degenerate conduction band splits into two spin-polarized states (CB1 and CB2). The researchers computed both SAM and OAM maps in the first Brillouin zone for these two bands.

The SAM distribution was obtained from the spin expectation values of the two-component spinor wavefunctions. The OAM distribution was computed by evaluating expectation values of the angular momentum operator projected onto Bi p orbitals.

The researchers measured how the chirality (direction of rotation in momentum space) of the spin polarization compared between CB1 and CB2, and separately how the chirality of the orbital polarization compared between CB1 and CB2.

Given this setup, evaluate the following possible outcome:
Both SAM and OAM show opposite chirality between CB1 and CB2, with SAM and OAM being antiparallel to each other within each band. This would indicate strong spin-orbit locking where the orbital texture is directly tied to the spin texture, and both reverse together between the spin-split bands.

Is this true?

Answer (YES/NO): NO